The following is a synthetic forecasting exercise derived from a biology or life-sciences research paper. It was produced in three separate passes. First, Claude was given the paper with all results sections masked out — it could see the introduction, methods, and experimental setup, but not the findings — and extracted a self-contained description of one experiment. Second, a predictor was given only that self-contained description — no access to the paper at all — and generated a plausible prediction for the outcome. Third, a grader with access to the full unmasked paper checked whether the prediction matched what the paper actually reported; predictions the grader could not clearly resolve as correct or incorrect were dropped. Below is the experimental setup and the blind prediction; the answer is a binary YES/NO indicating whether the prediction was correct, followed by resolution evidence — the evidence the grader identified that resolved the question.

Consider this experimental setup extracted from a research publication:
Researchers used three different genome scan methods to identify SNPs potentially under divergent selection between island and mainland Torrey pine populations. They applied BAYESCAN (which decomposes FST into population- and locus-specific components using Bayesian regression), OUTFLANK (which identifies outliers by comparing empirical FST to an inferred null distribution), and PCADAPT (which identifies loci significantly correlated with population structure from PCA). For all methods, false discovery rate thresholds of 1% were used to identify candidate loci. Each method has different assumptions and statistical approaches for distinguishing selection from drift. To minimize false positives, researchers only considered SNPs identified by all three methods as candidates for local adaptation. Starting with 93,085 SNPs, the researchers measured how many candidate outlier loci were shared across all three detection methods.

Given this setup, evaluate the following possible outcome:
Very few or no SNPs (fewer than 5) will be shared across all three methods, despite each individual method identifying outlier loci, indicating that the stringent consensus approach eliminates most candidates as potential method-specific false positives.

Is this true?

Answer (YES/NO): NO